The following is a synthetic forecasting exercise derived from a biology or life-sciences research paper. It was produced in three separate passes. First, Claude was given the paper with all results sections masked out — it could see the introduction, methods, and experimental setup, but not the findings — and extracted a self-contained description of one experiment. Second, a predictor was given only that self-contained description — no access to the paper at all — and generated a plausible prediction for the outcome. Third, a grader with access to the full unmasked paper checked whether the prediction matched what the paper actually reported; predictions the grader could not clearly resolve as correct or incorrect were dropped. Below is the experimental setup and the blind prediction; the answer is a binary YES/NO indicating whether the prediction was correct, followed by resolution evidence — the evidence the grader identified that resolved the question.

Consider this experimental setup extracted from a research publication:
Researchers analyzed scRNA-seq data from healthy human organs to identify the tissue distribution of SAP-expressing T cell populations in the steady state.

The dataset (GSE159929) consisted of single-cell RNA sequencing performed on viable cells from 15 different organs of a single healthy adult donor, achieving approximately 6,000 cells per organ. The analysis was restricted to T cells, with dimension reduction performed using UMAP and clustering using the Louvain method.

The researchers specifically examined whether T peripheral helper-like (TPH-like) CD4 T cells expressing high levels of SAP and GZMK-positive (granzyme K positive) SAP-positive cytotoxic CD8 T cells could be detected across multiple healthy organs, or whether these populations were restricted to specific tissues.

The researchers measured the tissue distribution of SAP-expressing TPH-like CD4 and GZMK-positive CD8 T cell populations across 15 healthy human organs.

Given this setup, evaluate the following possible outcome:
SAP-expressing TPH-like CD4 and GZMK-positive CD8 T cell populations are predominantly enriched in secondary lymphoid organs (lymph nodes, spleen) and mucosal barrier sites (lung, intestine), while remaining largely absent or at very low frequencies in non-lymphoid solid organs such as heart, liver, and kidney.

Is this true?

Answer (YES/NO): NO